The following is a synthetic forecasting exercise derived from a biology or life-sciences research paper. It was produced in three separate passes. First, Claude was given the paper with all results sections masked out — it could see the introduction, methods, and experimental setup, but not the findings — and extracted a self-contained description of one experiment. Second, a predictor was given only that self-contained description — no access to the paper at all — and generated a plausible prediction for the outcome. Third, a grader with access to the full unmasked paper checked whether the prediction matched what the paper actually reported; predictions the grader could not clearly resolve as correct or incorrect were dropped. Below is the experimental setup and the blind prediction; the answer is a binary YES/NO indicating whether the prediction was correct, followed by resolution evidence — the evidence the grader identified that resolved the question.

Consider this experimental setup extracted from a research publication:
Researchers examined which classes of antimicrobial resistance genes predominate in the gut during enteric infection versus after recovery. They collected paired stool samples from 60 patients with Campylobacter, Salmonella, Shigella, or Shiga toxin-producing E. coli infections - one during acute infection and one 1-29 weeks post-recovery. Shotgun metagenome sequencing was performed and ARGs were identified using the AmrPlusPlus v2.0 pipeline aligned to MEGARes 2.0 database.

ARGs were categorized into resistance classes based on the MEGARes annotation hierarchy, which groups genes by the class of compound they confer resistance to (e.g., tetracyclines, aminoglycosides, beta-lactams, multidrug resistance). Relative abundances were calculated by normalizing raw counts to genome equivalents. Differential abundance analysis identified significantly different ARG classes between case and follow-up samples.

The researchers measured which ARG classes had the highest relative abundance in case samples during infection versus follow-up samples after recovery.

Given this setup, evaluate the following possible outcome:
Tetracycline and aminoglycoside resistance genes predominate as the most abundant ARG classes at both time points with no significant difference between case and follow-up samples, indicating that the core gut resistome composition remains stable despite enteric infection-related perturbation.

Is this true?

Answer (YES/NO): NO